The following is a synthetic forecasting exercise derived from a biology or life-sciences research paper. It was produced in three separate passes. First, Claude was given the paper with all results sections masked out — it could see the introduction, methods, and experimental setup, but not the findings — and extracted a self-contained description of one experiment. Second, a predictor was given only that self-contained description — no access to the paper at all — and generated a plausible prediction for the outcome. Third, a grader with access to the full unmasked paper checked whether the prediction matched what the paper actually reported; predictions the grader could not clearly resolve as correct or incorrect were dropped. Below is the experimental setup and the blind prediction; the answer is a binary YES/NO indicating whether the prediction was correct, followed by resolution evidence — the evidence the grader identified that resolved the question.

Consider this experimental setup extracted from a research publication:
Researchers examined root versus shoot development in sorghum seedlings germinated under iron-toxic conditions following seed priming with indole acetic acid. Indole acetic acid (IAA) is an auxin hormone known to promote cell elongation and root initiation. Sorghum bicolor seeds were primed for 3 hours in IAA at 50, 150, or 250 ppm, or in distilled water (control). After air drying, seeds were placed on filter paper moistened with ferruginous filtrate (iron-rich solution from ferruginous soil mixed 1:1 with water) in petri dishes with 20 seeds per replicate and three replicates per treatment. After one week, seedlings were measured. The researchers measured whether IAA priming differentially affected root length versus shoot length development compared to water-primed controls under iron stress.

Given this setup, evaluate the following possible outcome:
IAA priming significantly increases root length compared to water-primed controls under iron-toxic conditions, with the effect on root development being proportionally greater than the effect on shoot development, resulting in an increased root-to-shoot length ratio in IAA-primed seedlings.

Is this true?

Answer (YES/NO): NO